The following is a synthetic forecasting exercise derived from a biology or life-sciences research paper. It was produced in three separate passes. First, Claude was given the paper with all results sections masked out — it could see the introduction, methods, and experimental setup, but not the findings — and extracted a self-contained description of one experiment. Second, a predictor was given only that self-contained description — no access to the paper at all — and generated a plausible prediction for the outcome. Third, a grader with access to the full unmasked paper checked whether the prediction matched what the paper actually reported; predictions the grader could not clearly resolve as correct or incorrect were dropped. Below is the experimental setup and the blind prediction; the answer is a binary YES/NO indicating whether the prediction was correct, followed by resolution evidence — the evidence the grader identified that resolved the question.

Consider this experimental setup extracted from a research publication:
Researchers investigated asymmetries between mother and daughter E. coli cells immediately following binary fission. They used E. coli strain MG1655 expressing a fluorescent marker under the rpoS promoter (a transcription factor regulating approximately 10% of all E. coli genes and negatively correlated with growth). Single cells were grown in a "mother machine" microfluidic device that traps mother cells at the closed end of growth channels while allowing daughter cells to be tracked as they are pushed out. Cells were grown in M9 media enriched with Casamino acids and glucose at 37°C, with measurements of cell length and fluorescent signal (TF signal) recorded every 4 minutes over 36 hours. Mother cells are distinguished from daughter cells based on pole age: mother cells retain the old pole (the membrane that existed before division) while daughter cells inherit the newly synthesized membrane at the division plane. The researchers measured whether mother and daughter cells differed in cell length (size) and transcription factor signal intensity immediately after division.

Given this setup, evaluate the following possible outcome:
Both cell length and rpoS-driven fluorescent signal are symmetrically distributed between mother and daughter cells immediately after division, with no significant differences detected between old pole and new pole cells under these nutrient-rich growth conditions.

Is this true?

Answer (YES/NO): NO